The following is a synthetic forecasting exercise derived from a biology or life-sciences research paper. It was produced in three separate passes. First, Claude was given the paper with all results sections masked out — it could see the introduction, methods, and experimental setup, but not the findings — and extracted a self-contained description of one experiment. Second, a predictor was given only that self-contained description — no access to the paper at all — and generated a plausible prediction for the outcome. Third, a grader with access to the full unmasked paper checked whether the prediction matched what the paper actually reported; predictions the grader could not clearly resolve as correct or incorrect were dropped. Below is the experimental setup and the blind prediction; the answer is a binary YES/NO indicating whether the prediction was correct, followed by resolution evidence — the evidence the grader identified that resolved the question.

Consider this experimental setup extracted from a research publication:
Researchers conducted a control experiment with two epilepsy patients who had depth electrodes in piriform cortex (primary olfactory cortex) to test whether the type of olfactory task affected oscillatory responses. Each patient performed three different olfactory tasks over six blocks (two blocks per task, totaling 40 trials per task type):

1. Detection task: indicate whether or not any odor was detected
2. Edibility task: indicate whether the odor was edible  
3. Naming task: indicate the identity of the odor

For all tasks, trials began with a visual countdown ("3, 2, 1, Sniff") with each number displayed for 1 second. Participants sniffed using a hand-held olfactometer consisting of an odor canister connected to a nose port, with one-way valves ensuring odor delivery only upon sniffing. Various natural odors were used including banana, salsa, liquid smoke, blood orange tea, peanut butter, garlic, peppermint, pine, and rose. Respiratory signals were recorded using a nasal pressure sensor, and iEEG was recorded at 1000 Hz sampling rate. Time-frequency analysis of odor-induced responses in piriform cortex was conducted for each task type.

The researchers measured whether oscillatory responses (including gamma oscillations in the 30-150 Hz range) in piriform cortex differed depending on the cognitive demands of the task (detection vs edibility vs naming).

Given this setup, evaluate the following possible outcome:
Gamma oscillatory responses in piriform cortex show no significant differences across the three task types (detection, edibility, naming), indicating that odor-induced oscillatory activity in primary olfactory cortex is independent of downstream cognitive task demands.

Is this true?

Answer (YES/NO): YES